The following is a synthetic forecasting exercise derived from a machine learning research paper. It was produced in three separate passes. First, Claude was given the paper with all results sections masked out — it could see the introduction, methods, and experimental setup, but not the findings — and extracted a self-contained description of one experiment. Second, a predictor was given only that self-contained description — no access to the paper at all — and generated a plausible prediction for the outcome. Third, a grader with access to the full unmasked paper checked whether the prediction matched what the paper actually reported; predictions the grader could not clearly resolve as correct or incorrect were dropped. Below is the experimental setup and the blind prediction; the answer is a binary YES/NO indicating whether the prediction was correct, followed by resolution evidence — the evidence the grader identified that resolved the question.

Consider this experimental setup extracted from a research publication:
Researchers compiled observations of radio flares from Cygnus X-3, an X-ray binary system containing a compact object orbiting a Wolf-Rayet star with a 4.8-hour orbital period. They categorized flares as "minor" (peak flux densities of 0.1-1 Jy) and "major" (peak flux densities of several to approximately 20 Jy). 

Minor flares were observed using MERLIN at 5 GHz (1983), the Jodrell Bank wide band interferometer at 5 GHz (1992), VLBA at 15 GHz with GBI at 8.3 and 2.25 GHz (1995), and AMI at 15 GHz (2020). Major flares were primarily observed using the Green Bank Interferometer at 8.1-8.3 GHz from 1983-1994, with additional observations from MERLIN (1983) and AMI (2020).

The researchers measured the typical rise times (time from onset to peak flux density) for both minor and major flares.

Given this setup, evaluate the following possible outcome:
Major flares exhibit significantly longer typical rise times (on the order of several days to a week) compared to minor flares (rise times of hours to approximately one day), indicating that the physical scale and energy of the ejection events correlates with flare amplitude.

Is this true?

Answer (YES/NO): NO